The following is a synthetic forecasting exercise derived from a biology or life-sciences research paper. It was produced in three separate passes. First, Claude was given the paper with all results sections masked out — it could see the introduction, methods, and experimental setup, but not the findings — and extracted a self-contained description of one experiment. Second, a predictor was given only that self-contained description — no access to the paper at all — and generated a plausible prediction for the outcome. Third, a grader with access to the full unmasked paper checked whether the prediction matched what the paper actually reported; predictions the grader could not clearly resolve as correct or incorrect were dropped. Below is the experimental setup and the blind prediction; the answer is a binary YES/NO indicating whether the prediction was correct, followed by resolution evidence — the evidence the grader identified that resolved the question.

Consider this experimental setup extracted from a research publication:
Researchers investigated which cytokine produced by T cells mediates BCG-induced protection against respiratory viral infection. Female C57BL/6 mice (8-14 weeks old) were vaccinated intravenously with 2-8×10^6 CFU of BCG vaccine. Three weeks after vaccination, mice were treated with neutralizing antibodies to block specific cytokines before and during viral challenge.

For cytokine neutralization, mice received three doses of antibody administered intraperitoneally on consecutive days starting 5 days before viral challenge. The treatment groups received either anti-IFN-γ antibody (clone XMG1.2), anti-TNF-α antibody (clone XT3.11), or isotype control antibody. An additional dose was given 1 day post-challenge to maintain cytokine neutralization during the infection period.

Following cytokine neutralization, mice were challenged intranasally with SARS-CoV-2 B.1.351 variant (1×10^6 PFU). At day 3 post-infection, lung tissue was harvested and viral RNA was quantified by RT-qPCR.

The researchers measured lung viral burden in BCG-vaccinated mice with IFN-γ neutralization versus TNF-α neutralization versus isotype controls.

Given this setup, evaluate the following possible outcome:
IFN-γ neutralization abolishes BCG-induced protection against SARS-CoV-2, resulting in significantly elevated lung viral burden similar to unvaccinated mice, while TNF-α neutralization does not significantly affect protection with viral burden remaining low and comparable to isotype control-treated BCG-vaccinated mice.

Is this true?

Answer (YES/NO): YES